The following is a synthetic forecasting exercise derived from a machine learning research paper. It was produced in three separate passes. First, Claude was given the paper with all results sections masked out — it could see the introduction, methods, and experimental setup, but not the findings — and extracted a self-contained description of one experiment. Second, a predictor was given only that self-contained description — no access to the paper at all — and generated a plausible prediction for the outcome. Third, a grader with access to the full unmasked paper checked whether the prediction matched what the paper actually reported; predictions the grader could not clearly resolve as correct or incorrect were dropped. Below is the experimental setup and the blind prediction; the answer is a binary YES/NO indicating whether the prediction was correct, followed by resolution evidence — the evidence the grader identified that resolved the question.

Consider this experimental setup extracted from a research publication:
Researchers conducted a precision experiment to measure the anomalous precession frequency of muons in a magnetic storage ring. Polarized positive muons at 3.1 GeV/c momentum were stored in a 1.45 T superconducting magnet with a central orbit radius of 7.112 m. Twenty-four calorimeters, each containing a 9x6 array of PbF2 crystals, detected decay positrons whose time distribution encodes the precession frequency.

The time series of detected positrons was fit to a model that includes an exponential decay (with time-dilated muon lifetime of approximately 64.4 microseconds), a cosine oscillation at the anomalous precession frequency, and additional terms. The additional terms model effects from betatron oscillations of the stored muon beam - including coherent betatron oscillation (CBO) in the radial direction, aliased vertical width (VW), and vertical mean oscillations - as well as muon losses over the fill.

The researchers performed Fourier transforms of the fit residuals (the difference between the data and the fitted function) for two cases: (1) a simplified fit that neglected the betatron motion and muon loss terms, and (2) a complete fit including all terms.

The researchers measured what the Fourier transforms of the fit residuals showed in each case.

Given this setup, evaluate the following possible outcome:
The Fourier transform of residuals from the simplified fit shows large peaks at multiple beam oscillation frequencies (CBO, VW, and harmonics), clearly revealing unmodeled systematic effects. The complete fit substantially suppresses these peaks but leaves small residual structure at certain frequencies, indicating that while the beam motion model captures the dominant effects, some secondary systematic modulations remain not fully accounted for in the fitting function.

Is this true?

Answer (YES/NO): NO